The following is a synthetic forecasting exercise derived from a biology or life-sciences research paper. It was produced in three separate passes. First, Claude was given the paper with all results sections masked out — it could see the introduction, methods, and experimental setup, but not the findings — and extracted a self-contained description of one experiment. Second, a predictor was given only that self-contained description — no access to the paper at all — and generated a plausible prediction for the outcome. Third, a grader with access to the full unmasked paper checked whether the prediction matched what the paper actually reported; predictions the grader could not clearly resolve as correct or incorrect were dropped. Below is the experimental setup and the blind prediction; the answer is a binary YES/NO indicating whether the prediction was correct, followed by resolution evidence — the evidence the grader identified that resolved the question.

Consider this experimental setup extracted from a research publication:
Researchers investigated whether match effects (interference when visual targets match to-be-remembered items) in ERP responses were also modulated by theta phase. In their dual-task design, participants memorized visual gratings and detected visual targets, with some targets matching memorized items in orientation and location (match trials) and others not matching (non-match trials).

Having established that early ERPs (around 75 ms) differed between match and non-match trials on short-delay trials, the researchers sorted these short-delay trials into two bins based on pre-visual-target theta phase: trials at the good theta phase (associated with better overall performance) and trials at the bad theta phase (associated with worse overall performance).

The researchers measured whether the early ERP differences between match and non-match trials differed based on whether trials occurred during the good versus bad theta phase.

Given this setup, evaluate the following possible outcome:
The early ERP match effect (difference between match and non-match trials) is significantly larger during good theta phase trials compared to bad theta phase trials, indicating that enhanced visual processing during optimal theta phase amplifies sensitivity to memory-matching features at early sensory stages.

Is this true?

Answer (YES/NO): NO